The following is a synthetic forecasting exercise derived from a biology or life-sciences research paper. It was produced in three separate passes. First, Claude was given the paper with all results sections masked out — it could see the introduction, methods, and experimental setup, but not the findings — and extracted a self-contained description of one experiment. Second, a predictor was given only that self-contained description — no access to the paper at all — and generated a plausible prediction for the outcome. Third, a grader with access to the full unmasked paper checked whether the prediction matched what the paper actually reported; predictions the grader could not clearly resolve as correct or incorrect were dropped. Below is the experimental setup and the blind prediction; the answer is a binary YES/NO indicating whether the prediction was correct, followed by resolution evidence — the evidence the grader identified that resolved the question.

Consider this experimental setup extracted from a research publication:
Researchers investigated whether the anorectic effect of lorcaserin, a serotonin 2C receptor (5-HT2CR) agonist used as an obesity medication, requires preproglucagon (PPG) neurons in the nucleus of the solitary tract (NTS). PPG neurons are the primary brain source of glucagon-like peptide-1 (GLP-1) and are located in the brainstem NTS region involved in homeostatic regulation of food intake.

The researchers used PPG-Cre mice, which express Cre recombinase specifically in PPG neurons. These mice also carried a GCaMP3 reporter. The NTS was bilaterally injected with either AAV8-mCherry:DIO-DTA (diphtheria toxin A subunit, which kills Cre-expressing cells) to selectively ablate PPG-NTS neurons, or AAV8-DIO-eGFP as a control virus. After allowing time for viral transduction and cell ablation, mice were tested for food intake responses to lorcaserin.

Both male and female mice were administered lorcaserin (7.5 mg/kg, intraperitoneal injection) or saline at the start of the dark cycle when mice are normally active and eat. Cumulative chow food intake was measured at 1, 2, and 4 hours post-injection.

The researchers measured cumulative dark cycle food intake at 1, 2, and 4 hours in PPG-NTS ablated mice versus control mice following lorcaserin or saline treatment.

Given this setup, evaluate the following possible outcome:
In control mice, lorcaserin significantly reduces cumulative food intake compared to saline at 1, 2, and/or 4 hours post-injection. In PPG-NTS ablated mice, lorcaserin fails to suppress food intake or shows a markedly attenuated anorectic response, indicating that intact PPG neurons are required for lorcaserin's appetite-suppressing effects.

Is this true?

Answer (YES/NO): YES